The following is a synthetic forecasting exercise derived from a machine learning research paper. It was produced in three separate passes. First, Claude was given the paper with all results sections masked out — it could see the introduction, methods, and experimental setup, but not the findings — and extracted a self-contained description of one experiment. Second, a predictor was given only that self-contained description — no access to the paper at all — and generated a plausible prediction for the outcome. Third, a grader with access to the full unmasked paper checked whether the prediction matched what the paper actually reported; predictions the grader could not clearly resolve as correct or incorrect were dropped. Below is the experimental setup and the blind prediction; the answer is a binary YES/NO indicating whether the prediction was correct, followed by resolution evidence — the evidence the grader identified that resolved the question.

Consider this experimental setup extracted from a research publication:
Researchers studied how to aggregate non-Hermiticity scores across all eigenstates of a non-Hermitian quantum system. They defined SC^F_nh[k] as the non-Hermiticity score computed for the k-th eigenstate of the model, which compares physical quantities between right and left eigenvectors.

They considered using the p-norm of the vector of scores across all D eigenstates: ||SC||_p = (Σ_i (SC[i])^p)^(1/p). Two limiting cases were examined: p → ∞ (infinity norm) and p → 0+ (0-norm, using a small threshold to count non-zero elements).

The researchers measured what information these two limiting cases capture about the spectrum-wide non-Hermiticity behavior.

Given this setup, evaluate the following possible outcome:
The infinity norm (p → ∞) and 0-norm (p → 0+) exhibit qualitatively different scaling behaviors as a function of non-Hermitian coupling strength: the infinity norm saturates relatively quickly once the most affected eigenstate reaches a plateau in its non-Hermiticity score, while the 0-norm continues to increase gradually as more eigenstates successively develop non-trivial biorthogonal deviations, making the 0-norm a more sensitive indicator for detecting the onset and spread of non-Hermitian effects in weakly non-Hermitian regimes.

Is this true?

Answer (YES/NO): NO